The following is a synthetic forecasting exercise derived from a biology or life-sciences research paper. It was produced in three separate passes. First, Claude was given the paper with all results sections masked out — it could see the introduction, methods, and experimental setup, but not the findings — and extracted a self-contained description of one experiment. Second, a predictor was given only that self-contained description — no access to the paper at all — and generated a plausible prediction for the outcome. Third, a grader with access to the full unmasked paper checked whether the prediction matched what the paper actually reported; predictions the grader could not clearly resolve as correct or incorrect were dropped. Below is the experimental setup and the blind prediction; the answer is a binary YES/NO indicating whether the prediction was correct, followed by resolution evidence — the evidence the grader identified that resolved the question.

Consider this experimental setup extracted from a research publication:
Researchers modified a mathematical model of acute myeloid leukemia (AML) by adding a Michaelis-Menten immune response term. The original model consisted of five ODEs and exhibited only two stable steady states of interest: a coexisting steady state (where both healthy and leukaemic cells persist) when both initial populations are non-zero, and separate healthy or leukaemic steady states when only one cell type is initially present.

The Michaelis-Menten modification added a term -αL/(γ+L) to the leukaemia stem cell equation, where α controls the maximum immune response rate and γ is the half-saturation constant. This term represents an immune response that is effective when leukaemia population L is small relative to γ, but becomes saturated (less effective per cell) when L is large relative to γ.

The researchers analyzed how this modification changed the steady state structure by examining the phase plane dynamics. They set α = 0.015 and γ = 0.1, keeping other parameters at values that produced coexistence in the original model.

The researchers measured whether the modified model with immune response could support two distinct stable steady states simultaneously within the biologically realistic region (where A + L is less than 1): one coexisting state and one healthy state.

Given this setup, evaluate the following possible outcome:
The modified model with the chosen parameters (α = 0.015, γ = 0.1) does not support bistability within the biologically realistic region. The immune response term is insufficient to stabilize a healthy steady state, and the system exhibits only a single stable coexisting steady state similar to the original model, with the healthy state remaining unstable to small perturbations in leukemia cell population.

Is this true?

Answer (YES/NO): NO